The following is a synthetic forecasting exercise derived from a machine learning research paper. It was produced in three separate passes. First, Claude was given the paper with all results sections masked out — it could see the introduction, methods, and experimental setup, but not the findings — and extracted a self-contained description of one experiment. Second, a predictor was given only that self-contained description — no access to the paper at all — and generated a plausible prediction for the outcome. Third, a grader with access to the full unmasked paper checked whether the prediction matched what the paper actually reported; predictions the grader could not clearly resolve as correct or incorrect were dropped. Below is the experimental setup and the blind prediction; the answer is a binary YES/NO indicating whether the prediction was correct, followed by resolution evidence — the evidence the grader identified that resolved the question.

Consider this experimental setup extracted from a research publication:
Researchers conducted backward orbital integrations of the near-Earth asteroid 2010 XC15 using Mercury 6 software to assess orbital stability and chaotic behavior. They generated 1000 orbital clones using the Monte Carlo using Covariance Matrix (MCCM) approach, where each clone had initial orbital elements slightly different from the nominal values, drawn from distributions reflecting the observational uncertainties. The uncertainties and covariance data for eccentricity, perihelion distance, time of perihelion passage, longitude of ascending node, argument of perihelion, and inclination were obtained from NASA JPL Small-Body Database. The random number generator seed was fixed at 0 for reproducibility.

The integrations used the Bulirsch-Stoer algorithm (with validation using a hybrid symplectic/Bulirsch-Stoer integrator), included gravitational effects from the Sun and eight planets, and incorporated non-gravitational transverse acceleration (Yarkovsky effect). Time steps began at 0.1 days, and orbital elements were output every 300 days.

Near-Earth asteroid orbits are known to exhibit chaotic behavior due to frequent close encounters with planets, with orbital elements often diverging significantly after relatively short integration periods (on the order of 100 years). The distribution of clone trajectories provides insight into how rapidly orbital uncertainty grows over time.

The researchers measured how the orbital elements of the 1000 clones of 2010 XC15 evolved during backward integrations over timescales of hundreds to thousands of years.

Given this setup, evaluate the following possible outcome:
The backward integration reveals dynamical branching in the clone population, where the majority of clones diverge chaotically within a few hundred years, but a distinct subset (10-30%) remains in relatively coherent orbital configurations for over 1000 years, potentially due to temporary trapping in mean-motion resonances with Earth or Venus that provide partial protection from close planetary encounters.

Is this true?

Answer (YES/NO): NO